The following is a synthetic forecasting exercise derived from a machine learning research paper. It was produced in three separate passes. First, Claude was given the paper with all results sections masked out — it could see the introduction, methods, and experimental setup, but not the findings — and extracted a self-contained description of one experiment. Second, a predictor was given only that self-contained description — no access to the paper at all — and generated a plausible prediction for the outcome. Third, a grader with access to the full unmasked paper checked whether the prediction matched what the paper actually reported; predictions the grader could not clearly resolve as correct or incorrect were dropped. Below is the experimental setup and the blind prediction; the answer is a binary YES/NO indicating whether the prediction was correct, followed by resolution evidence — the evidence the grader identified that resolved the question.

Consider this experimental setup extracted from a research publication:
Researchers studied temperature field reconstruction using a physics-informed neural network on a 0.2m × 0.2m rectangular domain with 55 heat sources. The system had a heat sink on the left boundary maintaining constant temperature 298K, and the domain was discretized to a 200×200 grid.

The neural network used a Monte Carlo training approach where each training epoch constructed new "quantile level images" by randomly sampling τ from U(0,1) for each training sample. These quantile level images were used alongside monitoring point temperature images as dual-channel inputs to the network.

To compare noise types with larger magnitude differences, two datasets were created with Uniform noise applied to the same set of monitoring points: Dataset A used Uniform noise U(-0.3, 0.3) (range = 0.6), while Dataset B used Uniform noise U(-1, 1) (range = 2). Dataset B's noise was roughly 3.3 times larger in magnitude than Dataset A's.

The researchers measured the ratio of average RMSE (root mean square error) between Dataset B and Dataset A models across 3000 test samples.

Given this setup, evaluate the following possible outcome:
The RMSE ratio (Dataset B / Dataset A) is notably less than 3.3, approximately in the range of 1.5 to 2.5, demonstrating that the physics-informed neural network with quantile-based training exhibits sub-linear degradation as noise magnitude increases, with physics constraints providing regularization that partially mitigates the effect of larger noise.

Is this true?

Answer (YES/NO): NO